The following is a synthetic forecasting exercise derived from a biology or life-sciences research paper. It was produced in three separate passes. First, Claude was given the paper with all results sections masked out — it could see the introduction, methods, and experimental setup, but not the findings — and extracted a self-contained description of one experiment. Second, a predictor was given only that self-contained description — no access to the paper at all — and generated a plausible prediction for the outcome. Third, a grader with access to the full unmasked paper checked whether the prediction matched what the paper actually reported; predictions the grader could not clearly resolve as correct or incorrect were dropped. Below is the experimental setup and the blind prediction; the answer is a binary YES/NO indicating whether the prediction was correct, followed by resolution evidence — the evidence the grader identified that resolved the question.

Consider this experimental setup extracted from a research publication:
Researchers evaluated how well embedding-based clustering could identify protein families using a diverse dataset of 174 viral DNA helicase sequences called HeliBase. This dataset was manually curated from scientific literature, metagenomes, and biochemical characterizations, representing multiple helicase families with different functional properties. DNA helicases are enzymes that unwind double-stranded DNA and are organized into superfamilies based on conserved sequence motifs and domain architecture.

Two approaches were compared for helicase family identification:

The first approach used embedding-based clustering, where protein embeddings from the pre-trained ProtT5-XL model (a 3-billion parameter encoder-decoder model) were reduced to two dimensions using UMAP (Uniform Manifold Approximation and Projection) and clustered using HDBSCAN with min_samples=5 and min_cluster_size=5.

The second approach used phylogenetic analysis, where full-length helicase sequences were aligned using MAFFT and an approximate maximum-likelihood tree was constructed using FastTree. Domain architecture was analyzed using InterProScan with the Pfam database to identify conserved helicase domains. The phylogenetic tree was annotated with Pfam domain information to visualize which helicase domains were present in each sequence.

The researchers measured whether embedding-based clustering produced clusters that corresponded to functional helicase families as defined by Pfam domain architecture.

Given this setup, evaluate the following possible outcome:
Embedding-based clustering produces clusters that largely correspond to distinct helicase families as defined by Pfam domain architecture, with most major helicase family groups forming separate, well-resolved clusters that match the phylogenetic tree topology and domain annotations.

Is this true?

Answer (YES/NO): NO